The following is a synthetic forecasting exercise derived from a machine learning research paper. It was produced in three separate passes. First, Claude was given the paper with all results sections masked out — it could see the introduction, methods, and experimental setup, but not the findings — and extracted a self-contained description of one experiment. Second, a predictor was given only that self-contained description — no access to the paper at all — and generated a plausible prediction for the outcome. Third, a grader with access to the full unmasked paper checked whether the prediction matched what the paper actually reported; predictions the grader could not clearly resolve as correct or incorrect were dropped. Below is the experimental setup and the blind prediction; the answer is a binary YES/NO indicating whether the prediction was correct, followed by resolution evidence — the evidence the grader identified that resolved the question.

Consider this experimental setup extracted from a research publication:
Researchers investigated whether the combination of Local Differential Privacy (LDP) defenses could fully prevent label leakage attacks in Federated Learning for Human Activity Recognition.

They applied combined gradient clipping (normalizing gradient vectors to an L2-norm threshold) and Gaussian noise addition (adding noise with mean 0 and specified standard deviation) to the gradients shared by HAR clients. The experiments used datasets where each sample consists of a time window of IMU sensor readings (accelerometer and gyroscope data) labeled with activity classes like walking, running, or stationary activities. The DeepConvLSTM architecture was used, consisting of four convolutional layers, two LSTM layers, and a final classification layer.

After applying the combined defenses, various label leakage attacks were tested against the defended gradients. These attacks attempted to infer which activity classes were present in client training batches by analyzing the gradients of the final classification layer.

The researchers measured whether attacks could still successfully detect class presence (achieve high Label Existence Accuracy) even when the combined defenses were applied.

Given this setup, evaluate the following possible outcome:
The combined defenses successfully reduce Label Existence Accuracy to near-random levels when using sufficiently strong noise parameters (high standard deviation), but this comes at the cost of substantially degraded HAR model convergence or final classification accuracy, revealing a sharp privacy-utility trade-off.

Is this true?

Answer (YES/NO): NO